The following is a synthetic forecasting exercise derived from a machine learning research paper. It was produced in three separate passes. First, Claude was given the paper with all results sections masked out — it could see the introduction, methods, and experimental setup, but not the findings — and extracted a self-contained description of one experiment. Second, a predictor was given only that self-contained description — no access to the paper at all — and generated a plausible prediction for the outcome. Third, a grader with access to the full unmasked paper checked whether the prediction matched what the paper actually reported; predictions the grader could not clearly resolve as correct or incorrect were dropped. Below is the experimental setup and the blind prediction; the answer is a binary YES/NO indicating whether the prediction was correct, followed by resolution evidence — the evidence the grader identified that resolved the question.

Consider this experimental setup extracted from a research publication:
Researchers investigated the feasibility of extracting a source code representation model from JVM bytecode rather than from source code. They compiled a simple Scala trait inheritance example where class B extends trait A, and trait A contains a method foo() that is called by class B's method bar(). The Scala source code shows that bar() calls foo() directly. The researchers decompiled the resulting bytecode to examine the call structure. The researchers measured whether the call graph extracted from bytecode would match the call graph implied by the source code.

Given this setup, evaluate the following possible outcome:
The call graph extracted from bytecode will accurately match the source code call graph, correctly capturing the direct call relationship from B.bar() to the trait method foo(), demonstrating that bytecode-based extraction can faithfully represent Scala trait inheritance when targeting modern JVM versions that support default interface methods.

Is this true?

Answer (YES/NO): NO